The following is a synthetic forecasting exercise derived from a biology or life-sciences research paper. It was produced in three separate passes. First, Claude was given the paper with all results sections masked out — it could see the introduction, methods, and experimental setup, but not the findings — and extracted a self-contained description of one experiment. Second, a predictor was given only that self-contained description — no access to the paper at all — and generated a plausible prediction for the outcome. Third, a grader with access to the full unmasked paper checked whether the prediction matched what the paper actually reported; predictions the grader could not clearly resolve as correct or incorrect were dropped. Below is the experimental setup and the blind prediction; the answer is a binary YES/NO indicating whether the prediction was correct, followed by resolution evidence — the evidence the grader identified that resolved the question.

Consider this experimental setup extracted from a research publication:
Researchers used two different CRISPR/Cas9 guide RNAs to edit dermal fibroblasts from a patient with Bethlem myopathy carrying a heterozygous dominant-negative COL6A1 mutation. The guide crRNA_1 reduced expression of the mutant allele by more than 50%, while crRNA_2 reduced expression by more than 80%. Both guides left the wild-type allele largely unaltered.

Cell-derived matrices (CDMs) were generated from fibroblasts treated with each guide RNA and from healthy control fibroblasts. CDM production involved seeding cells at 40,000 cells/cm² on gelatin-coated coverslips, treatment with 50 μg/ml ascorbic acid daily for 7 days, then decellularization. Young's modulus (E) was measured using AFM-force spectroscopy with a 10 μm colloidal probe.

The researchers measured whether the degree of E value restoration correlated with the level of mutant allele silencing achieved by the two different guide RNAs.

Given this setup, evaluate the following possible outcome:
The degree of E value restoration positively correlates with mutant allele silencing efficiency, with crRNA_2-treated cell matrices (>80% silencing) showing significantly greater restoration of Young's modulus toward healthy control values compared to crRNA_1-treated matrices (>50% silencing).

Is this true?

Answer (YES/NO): NO